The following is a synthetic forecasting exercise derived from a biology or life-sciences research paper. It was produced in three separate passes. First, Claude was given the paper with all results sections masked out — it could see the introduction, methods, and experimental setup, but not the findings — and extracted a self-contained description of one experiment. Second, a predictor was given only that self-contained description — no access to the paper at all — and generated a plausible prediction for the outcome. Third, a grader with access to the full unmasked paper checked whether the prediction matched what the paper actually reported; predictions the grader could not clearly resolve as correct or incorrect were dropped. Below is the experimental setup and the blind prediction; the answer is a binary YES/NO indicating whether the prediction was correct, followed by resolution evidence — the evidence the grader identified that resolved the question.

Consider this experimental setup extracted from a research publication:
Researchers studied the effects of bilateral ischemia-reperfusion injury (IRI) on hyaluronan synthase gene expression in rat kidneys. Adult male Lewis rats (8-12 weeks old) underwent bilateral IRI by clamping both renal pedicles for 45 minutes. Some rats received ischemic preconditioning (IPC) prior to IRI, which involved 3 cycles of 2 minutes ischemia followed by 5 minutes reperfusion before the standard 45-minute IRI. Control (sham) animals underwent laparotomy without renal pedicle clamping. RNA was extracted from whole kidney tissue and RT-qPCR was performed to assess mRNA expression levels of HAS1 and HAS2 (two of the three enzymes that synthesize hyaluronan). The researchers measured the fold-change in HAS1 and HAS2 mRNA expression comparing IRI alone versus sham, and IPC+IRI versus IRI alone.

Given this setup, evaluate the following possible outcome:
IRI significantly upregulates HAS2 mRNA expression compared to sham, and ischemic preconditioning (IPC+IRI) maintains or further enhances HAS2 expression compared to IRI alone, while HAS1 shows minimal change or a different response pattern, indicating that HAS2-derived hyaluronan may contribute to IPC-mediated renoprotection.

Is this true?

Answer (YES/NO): NO